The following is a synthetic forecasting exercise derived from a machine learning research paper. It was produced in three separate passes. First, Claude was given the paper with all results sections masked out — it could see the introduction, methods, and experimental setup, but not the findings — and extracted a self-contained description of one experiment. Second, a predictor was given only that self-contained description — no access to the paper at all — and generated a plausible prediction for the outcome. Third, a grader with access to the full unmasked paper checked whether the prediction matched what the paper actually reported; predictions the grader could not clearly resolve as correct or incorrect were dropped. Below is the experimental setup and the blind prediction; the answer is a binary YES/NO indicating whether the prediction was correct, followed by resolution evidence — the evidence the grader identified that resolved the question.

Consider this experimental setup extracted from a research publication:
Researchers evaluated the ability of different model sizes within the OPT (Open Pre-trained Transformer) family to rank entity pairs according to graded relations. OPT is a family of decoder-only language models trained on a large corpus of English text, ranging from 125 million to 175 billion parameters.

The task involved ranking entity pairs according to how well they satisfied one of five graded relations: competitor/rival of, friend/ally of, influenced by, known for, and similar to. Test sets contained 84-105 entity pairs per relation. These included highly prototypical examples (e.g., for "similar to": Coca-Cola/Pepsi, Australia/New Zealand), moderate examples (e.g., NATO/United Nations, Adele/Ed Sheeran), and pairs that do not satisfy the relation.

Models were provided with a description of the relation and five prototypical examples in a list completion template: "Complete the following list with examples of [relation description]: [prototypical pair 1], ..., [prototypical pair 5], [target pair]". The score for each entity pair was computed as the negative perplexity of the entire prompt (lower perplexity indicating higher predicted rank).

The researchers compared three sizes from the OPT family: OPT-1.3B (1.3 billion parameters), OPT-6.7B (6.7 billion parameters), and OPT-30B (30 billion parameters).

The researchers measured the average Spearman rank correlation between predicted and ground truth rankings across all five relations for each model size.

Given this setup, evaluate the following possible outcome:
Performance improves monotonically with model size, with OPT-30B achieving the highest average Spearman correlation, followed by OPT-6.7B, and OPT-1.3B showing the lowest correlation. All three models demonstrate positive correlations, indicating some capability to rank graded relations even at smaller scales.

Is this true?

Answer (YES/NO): YES